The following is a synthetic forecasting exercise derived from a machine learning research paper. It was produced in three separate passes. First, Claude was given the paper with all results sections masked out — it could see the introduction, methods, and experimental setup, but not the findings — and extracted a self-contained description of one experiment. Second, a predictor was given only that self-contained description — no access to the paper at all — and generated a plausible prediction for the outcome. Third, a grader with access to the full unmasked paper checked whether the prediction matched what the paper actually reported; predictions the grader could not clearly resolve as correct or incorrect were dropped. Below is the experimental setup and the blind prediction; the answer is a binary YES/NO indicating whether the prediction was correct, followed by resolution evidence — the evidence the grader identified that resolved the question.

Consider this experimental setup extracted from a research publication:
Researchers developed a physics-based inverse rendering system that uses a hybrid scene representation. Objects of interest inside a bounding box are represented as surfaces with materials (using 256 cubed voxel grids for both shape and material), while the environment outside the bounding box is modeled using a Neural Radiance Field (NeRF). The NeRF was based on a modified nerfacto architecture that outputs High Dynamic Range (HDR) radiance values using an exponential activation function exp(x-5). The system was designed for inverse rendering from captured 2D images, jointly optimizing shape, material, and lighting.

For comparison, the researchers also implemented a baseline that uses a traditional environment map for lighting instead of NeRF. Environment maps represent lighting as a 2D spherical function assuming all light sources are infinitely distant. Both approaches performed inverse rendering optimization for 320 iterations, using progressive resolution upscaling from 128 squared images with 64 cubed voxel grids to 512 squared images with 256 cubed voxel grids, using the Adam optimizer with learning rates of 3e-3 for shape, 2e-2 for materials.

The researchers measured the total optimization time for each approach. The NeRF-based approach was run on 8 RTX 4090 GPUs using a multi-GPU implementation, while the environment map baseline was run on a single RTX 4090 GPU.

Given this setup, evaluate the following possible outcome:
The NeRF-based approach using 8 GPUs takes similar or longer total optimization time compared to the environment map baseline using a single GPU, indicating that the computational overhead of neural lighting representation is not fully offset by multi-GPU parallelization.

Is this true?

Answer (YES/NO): YES